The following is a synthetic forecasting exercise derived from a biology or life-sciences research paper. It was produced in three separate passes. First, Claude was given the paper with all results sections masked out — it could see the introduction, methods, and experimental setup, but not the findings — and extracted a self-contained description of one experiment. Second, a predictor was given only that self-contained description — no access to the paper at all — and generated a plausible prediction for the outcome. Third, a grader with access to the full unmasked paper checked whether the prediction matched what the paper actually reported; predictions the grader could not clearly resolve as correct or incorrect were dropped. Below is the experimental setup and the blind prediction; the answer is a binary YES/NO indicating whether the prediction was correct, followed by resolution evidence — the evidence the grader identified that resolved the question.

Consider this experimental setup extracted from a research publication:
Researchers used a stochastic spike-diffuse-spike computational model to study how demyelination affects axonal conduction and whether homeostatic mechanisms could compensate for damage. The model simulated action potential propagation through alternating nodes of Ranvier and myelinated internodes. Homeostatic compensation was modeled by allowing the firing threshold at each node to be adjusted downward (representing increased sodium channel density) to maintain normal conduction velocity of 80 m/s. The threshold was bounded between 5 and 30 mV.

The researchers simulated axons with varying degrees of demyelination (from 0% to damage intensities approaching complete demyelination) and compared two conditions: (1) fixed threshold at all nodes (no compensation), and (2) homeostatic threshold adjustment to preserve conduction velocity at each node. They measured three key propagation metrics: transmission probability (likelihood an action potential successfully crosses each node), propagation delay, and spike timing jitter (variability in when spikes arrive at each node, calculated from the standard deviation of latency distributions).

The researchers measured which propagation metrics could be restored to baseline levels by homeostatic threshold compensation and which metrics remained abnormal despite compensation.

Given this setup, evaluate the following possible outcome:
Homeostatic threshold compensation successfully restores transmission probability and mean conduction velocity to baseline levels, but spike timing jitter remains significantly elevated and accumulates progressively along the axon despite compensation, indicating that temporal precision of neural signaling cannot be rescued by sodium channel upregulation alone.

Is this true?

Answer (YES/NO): YES